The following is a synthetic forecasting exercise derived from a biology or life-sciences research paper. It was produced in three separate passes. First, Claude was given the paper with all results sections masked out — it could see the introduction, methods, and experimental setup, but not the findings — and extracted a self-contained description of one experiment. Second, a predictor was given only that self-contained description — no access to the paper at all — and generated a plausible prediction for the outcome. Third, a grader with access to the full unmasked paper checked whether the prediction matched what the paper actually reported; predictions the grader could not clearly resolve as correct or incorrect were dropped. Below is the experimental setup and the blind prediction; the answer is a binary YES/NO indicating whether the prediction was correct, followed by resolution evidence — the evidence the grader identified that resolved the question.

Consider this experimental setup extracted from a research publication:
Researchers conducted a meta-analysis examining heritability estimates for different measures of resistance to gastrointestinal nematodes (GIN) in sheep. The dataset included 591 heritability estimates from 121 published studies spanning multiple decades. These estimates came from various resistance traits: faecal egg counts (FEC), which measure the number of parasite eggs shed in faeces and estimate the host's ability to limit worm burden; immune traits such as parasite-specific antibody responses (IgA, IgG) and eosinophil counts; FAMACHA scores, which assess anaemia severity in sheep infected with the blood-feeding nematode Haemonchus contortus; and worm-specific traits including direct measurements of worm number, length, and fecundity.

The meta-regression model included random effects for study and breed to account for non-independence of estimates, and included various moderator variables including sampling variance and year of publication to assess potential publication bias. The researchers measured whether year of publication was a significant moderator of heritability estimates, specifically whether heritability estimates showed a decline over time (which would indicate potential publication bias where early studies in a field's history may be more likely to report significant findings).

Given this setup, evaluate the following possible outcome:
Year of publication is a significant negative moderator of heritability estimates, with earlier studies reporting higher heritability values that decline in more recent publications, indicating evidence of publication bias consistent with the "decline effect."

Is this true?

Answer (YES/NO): YES